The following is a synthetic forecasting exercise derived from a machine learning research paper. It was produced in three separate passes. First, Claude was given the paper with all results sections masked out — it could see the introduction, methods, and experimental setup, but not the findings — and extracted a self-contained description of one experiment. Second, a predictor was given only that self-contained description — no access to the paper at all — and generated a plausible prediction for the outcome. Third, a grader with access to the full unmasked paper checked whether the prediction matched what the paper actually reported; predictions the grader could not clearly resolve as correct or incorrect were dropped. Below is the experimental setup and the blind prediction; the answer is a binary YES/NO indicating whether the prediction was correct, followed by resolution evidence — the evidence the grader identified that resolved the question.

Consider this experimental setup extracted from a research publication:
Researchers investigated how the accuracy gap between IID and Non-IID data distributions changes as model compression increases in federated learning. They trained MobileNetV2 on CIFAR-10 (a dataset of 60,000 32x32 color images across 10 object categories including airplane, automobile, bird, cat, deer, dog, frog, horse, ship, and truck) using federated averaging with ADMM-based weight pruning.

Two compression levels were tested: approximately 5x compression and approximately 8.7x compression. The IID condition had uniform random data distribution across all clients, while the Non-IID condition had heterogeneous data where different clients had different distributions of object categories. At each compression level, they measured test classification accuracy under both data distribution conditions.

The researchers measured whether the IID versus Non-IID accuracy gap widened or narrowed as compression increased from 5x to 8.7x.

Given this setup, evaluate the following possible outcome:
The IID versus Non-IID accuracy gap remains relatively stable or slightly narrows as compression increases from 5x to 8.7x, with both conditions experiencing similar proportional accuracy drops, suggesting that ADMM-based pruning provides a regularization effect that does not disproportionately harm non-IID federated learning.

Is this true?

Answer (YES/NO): NO